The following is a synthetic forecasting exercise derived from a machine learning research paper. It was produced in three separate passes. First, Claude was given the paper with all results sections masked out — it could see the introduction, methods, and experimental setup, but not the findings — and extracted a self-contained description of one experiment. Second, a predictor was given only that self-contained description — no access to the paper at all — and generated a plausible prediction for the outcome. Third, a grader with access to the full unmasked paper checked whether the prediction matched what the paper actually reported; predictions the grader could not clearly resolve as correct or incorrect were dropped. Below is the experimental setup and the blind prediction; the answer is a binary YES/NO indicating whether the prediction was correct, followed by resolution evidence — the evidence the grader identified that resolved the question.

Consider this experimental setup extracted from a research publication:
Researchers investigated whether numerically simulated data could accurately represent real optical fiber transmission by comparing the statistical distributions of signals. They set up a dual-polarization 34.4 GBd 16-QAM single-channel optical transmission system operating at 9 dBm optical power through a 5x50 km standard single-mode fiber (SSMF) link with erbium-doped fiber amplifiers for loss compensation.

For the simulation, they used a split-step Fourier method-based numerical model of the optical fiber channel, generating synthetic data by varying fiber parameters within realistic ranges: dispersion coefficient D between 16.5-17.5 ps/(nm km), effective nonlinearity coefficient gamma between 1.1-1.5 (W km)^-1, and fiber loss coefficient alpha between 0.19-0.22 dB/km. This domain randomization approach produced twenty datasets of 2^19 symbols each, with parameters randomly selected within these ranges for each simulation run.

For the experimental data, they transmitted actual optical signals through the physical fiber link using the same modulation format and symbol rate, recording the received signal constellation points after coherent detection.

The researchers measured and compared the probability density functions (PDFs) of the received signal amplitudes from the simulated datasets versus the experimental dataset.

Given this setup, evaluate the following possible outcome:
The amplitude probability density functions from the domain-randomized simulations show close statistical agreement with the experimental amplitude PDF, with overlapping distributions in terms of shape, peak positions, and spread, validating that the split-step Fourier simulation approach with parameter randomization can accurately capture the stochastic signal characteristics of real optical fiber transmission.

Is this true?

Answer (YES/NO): NO